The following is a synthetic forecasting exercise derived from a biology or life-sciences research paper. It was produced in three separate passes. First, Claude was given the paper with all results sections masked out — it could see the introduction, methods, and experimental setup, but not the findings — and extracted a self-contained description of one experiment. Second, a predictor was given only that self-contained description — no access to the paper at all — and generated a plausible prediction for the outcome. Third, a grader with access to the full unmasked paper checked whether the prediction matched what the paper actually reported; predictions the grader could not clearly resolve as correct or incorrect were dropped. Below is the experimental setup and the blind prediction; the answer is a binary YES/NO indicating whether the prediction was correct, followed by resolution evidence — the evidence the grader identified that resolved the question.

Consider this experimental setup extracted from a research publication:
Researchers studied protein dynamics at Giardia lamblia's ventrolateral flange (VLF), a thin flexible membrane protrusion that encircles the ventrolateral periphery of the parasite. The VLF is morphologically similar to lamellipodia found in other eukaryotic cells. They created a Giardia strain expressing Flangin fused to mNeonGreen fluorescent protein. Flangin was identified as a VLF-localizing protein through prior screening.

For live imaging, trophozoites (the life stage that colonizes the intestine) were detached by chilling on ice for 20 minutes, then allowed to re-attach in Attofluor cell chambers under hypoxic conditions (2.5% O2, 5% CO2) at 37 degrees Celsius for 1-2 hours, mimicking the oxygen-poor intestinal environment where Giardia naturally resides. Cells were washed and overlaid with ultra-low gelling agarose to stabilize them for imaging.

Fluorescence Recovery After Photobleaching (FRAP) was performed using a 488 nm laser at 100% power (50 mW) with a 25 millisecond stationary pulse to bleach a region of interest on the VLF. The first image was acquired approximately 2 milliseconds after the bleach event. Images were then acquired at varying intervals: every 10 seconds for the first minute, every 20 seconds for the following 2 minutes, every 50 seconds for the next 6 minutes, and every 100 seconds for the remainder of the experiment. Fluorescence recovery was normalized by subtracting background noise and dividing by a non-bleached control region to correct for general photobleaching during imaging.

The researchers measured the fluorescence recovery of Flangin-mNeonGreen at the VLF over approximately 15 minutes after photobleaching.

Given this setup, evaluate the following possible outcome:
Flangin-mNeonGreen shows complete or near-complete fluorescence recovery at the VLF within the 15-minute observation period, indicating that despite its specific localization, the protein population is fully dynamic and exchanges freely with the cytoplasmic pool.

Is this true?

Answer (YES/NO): NO